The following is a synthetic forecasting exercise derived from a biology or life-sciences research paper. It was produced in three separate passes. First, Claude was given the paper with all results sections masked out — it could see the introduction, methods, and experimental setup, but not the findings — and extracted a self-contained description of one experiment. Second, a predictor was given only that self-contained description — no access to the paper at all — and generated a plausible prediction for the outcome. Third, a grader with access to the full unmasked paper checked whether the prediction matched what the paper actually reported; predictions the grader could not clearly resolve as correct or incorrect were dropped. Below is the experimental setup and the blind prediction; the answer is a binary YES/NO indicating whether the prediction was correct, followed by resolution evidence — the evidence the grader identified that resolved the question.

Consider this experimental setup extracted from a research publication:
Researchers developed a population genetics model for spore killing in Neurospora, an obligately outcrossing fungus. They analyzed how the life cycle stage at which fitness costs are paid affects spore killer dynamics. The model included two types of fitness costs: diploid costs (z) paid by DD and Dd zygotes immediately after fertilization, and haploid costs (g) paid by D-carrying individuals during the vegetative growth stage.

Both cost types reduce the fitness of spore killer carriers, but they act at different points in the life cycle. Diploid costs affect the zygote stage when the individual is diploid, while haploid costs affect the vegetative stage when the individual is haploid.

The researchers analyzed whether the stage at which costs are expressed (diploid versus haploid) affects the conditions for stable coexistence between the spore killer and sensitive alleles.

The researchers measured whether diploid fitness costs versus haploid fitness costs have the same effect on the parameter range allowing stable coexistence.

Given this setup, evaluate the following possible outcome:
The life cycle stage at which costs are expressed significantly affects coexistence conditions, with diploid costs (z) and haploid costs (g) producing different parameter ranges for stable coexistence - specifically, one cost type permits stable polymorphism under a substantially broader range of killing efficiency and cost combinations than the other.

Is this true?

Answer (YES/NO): YES